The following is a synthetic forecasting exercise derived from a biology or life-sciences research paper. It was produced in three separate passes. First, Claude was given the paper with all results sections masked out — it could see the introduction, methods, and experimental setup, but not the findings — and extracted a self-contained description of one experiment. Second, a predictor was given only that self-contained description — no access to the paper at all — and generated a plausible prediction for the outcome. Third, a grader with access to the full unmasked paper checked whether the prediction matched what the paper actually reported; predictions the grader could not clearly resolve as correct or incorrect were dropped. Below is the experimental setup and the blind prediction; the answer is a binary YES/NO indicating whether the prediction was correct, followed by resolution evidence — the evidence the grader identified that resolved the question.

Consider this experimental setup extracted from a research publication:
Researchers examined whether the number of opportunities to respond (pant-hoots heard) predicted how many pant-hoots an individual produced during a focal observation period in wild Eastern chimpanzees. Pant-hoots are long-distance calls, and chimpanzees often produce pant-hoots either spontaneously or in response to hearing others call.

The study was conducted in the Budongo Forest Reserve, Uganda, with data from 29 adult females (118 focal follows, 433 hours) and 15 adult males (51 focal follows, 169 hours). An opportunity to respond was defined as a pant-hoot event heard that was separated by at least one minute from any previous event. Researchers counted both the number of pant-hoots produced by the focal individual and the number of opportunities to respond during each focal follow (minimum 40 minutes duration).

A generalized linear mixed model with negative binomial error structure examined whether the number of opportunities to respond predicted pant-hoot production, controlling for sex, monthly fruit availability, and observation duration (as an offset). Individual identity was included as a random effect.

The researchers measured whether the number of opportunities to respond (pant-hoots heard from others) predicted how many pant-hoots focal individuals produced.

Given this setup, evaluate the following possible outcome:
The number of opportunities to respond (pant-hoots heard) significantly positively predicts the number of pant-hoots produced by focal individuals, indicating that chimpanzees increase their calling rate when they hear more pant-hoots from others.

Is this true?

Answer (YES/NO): YES